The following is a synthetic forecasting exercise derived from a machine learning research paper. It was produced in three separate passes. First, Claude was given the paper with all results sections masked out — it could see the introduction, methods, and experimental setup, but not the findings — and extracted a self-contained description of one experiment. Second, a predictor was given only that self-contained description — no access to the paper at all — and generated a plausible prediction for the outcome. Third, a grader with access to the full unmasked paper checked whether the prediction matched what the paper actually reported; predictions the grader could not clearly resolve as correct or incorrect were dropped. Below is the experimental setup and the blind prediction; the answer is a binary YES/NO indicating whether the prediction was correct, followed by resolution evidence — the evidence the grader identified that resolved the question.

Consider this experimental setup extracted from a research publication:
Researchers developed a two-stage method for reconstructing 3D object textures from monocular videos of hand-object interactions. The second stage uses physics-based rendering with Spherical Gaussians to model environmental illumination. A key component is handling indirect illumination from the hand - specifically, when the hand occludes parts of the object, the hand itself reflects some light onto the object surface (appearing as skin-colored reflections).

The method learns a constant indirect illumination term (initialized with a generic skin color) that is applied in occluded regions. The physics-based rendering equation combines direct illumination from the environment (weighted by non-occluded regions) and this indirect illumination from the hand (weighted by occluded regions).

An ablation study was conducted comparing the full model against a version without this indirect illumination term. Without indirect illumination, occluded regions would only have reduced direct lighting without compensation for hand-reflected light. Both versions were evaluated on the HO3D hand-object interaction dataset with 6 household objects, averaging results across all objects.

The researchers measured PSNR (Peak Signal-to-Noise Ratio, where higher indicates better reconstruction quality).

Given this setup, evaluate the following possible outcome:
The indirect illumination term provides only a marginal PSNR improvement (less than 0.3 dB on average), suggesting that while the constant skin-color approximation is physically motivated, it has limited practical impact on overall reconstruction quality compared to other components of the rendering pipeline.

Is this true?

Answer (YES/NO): YES